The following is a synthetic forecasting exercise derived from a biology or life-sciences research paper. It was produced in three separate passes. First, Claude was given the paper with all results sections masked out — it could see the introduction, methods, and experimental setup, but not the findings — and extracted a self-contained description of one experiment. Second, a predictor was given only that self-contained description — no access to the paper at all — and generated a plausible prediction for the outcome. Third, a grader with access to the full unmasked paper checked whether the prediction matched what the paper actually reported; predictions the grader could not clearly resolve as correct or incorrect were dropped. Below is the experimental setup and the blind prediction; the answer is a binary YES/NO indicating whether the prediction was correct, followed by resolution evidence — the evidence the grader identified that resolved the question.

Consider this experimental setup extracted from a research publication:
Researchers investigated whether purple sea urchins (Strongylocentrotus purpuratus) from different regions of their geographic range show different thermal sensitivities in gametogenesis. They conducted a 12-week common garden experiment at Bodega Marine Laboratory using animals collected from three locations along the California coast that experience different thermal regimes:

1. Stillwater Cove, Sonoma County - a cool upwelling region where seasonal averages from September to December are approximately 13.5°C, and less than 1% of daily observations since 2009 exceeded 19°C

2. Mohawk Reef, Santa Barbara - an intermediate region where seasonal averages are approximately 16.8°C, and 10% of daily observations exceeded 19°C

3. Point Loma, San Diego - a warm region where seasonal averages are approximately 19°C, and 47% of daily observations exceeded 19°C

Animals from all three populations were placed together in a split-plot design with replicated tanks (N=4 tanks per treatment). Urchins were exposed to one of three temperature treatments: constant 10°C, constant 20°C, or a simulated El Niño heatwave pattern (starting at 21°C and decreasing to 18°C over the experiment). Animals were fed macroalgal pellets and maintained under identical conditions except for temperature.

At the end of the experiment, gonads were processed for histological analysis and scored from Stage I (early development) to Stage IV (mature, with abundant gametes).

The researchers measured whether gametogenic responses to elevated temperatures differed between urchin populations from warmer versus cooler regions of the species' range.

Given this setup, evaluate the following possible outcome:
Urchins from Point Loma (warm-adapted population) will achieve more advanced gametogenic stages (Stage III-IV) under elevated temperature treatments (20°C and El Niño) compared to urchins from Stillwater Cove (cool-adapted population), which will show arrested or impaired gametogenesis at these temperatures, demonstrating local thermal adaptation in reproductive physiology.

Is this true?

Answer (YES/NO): NO